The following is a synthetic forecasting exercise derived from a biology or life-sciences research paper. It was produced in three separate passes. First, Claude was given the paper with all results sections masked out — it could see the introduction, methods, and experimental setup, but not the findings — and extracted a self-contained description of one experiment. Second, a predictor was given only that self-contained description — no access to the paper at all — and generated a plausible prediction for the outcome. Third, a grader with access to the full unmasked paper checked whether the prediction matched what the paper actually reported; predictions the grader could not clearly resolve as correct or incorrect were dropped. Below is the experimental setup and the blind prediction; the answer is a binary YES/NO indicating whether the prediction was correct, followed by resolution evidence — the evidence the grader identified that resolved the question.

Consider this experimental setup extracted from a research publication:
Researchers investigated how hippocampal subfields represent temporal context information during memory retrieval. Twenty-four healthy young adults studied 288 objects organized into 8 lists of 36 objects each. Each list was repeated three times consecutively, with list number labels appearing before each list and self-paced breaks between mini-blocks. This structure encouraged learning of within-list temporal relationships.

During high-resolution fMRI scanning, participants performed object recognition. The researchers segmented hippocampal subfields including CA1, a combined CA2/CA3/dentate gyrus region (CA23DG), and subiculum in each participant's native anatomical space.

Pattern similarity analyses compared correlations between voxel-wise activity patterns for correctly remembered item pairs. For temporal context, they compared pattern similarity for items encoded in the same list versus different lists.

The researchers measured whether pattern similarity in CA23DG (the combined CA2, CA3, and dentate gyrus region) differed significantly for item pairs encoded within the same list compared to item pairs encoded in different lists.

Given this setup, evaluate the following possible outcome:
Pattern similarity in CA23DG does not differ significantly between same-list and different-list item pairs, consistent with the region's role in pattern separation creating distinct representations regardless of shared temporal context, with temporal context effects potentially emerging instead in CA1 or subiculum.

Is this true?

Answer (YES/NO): NO